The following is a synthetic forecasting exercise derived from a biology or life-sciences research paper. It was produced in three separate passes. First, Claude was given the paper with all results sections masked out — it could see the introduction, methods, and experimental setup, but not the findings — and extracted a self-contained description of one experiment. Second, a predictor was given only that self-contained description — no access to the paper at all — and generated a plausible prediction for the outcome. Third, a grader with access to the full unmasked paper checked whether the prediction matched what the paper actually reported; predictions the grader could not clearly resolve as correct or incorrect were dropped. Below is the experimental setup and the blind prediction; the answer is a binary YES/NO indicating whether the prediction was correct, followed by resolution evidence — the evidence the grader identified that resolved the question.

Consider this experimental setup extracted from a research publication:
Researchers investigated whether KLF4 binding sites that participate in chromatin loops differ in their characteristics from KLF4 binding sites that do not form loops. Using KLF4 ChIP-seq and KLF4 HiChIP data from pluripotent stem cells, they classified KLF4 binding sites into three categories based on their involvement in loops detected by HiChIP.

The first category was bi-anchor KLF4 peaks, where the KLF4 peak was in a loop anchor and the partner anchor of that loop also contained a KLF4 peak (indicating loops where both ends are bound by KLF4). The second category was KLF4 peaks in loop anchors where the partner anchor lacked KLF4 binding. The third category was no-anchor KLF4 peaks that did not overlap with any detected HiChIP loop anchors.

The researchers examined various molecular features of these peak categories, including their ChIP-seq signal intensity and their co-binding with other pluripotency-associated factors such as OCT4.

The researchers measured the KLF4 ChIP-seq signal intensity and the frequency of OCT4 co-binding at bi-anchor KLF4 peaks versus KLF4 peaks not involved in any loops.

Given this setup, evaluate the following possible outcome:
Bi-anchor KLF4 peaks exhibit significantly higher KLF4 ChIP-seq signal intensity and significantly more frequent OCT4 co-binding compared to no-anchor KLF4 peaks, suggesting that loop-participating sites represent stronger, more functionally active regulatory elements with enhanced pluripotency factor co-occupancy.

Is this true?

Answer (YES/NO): NO